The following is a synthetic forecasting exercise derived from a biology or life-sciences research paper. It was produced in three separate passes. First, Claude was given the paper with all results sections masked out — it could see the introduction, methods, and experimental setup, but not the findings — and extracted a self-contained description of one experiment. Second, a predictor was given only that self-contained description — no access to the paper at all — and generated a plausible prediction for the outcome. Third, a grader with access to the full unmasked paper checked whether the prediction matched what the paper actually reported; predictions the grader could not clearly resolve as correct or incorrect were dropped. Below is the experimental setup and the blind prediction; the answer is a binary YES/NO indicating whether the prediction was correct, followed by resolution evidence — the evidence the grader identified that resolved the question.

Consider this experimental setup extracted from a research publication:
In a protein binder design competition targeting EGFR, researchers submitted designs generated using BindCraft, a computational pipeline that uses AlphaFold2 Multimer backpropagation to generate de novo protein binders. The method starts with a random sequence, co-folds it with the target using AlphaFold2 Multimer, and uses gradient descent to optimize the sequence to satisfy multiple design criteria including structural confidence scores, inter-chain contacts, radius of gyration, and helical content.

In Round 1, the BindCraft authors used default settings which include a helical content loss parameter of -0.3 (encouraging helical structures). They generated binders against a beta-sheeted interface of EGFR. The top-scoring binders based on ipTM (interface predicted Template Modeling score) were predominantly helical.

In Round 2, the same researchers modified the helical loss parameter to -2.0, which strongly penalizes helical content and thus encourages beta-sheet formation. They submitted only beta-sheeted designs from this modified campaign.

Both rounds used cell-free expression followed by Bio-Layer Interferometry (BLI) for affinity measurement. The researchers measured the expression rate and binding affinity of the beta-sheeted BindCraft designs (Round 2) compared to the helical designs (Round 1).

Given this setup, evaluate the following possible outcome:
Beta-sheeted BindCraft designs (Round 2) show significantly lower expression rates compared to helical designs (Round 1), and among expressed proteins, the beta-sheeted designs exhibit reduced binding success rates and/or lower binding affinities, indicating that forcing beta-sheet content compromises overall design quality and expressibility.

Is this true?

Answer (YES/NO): NO